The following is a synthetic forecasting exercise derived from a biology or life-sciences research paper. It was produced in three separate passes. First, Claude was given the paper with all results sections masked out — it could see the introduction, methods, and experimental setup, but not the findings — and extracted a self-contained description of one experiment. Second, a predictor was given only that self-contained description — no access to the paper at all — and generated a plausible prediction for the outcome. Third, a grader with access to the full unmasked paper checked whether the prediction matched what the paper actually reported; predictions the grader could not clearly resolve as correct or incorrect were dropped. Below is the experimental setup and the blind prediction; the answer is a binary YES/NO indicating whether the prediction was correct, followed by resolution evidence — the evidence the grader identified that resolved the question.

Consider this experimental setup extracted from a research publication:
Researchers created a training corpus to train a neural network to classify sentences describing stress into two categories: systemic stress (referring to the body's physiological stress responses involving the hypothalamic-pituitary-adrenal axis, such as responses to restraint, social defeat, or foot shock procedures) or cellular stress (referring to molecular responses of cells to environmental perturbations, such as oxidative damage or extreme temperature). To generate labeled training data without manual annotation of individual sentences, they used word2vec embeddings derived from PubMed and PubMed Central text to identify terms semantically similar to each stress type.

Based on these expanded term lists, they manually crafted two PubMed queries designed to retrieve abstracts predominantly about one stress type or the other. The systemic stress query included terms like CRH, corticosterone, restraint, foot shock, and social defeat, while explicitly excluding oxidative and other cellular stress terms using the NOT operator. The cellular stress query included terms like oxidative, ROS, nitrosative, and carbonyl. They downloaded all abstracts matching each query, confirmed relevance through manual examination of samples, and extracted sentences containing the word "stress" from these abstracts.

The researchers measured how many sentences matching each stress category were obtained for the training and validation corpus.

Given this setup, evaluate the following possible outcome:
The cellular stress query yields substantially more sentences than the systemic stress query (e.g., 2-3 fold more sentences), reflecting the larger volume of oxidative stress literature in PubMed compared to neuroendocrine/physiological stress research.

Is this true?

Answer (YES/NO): NO